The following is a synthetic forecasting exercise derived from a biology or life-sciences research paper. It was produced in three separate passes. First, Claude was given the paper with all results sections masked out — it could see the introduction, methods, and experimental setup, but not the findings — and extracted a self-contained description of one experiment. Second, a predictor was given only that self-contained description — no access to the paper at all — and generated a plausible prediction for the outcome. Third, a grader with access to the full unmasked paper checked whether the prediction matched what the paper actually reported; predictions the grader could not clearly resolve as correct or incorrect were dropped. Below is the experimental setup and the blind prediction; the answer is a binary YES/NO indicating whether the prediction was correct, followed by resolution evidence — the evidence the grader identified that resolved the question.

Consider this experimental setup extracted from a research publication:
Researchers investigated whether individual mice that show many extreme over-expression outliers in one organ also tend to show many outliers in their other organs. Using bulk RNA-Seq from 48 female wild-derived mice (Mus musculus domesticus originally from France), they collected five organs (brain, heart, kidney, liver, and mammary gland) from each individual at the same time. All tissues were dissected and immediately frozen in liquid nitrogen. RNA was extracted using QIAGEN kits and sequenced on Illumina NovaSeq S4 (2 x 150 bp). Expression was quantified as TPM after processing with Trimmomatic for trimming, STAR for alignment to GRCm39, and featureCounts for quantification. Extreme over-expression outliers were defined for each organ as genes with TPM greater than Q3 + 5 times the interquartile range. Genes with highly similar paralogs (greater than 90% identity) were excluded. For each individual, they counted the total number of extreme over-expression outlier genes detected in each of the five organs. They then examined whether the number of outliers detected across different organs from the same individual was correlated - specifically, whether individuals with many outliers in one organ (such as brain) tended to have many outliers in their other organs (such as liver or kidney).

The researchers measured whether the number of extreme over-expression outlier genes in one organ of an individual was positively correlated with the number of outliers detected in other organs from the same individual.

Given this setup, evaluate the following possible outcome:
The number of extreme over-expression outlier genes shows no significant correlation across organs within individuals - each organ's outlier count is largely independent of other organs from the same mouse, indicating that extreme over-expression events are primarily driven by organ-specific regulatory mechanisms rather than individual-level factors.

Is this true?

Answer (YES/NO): YES